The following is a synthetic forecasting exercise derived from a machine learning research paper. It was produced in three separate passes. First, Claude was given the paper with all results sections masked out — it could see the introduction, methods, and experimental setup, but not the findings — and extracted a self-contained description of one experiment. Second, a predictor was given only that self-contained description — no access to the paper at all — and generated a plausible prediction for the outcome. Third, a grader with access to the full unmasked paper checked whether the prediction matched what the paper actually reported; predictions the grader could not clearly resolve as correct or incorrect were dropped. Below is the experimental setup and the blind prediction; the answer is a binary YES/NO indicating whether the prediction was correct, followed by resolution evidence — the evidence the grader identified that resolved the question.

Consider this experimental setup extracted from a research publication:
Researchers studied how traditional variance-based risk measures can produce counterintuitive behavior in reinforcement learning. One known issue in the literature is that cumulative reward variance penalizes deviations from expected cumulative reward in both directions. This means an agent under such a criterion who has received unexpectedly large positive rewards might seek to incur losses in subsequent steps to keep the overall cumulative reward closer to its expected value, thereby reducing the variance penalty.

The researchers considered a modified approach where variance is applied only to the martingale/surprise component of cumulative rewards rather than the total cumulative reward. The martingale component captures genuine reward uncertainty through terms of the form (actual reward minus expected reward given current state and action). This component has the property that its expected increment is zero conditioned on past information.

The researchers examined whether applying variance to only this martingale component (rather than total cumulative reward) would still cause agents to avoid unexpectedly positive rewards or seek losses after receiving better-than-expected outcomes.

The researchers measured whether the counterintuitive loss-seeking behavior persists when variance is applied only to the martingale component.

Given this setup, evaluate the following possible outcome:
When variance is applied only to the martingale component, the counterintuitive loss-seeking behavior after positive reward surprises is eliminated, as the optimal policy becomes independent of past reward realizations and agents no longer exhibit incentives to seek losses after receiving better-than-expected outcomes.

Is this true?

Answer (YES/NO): YES